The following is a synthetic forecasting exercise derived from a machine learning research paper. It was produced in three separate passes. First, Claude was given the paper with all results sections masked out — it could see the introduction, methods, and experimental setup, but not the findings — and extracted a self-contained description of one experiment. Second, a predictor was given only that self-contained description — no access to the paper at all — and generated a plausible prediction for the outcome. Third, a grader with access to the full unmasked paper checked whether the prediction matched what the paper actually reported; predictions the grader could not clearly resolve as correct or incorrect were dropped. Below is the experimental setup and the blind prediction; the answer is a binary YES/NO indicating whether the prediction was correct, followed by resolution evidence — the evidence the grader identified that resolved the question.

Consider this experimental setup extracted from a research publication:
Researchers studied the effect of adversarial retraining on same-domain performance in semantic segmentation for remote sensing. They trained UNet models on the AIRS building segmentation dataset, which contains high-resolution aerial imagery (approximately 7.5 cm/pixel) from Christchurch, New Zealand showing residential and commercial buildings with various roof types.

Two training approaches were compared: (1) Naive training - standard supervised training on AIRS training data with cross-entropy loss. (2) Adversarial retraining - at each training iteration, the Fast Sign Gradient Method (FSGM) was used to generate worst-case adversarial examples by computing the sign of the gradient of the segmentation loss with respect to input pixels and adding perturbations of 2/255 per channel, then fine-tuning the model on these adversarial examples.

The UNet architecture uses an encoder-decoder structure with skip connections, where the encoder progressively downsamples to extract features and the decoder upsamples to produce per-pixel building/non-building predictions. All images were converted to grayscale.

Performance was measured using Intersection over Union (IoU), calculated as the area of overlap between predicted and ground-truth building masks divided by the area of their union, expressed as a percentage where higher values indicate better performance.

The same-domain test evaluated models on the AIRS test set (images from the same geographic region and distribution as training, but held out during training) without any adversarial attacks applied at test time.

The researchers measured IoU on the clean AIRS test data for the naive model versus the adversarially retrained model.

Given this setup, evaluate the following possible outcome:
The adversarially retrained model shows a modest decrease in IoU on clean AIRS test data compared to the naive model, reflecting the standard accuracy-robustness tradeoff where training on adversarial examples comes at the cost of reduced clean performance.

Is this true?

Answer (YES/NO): YES